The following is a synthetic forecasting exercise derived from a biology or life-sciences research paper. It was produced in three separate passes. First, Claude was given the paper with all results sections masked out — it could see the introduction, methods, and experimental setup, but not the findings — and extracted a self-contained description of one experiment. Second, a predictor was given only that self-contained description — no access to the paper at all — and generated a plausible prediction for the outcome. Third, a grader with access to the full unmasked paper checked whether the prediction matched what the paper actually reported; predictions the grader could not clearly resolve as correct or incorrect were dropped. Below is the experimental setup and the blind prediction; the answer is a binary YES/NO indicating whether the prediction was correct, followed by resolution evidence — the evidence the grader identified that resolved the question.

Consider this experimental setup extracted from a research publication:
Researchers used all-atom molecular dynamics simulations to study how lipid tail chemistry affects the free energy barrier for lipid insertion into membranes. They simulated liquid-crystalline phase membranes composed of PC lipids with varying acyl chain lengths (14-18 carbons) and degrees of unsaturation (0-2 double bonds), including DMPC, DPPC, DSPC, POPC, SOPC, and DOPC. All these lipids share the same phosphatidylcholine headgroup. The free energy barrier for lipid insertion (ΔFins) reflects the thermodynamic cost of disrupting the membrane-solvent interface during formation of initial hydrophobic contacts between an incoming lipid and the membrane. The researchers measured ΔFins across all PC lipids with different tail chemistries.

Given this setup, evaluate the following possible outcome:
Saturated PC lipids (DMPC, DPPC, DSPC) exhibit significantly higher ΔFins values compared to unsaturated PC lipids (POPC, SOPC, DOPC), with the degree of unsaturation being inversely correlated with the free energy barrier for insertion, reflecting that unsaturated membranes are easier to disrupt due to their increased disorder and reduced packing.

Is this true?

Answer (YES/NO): NO